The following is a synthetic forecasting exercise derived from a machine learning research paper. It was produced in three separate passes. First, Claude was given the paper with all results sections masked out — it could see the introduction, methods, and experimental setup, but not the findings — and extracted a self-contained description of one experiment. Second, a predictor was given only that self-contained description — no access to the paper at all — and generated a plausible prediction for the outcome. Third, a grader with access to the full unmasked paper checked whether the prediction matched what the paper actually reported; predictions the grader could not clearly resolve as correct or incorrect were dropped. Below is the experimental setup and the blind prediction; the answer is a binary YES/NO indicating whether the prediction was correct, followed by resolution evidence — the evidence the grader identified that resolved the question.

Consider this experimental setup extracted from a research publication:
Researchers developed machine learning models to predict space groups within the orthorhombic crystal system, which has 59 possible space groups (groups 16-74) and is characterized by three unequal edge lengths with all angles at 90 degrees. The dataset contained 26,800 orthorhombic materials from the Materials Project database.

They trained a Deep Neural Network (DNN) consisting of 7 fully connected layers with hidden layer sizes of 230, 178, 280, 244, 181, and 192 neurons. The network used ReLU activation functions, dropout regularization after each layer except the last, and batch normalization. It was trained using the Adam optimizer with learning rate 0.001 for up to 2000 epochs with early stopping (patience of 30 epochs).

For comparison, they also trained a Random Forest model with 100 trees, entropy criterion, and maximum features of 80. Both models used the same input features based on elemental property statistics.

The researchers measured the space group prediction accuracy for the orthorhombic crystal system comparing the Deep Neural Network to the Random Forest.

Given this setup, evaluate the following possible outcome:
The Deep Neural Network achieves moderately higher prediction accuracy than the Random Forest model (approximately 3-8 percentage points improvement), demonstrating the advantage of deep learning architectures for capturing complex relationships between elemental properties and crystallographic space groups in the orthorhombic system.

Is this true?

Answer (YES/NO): NO